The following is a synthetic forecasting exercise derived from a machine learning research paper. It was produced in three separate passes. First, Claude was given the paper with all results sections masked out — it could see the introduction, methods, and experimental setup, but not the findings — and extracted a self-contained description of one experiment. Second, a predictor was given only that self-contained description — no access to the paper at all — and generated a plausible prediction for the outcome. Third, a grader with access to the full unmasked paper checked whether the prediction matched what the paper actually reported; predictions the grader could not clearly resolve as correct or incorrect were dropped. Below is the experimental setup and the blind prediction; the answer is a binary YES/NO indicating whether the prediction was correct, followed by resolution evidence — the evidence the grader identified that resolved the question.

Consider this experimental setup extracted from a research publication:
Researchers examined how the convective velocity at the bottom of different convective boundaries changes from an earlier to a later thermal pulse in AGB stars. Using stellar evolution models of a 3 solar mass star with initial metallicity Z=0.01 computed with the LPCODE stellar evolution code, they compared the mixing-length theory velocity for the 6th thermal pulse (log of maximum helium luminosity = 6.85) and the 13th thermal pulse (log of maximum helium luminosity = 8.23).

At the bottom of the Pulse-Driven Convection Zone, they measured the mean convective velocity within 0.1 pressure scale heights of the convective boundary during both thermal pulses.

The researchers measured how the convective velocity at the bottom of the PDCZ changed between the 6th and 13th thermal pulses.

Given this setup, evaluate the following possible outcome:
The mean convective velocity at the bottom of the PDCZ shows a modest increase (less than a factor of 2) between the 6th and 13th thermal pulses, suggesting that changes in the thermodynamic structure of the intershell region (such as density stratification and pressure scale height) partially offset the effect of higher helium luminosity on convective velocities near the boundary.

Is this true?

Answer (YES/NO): NO